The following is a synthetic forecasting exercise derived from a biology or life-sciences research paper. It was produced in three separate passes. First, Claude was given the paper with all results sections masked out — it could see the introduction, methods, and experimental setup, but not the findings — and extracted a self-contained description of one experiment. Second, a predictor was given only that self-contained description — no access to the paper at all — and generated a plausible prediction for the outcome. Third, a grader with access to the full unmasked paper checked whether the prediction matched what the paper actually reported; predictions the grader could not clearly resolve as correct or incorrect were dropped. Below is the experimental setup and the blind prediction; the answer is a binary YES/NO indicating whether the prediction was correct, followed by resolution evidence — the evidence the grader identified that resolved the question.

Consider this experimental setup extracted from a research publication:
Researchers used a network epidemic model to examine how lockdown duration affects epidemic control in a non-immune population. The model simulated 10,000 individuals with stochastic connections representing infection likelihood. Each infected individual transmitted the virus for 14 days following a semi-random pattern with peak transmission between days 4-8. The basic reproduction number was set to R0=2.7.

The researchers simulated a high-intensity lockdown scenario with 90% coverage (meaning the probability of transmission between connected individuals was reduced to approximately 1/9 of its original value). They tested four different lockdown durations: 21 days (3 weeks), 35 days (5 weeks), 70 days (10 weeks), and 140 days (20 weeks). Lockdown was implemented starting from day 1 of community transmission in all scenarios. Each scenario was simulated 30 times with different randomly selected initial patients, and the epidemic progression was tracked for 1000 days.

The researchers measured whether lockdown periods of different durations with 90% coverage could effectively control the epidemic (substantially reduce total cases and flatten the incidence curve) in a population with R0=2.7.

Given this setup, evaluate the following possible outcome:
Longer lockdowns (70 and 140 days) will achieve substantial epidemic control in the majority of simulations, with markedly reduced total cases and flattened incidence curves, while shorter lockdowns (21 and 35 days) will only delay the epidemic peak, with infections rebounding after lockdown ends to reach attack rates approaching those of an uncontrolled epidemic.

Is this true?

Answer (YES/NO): NO